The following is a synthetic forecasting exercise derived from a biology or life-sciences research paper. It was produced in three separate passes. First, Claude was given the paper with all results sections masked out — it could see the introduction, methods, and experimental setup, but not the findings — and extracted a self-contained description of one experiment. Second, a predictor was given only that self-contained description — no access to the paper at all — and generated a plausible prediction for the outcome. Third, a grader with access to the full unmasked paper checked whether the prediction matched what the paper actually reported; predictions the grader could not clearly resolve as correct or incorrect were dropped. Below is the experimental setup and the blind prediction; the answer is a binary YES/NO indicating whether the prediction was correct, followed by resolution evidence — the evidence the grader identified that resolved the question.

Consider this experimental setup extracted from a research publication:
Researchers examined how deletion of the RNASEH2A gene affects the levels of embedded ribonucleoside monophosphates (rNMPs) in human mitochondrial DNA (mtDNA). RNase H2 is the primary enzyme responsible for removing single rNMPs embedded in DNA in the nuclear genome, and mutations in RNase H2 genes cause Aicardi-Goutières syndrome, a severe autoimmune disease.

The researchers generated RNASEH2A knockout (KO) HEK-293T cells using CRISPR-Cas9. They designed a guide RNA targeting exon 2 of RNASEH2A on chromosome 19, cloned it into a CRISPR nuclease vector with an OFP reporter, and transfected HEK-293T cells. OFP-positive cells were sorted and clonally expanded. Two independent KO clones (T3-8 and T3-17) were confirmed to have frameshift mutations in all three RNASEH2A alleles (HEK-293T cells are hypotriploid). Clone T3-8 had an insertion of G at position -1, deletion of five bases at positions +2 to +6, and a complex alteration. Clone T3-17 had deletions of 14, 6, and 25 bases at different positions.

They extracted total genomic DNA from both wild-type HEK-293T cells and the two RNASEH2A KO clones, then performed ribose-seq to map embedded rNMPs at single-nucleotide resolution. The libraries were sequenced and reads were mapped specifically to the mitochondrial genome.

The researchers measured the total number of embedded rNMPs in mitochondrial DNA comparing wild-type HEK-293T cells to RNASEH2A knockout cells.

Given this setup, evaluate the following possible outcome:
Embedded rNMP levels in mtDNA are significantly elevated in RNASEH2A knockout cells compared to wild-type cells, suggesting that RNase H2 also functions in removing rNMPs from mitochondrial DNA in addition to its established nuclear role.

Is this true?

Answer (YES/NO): NO